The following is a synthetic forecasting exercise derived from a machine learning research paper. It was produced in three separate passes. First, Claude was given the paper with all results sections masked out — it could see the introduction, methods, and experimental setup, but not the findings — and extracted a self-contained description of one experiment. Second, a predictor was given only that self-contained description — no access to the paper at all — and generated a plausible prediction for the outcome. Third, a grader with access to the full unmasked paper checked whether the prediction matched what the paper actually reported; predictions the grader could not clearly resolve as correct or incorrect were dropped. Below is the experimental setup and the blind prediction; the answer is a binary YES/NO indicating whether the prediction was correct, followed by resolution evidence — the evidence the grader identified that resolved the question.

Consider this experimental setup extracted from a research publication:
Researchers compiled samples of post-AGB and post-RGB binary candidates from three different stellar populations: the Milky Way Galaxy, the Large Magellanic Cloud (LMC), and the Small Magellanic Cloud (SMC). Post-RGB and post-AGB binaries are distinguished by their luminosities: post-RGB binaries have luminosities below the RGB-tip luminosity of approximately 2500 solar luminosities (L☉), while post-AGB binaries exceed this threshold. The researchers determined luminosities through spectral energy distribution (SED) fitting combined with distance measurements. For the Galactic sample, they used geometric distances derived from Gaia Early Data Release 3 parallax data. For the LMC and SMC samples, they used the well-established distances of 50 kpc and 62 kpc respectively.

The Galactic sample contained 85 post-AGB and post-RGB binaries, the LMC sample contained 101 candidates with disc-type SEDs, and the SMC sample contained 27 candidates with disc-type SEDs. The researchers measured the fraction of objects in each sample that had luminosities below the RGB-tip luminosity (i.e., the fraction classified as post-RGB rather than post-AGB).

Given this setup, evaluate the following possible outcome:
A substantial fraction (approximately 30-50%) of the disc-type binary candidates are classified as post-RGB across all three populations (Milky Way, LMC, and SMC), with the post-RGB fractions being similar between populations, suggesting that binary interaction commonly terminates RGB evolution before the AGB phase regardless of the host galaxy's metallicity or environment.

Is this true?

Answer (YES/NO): NO